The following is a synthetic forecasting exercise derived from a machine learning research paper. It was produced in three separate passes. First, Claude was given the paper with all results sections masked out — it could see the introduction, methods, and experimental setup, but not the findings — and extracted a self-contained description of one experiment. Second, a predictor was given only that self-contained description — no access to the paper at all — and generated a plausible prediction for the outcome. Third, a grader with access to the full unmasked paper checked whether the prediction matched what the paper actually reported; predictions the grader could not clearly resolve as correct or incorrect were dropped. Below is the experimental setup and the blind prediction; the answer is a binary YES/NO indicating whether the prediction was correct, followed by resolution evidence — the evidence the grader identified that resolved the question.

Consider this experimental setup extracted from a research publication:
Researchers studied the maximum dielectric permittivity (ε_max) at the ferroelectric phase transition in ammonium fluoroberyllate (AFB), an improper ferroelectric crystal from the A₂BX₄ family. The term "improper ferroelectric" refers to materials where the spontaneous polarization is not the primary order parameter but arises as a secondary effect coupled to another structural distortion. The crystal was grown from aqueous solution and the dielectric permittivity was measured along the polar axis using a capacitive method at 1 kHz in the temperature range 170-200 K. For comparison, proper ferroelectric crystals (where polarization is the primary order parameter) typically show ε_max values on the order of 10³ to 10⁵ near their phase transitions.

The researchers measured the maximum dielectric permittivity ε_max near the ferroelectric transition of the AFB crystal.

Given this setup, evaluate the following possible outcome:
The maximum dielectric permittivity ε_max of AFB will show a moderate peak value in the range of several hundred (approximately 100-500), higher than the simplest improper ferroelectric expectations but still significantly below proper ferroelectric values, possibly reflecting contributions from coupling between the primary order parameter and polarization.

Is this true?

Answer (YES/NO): NO